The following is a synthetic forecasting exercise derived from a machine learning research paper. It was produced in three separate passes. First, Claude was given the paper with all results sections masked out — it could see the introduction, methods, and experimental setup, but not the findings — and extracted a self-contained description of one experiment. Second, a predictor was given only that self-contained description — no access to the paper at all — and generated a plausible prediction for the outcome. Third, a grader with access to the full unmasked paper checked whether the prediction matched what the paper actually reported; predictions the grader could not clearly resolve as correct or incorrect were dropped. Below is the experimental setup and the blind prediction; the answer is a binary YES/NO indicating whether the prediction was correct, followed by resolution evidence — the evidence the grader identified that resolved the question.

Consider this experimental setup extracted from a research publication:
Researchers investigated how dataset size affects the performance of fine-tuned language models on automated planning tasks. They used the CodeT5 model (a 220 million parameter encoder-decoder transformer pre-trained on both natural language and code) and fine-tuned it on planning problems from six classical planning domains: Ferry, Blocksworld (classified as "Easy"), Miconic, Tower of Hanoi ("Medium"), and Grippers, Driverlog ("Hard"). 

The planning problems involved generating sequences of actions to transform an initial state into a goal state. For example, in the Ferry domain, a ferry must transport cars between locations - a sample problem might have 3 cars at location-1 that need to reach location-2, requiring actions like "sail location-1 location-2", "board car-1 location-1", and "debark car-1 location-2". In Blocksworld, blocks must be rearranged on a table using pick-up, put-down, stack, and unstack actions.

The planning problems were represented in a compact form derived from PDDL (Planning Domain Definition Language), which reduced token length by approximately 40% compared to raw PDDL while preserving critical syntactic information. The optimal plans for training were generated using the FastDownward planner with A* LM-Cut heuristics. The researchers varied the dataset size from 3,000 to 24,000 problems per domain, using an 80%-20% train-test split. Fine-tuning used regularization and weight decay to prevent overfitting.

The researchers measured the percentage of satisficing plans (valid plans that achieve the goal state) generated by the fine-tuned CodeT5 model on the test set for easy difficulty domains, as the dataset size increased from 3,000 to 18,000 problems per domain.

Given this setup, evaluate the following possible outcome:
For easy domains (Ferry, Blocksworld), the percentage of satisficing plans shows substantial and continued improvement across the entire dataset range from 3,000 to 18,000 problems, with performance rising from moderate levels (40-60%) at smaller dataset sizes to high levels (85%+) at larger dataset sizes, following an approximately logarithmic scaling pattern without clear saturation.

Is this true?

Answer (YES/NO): NO